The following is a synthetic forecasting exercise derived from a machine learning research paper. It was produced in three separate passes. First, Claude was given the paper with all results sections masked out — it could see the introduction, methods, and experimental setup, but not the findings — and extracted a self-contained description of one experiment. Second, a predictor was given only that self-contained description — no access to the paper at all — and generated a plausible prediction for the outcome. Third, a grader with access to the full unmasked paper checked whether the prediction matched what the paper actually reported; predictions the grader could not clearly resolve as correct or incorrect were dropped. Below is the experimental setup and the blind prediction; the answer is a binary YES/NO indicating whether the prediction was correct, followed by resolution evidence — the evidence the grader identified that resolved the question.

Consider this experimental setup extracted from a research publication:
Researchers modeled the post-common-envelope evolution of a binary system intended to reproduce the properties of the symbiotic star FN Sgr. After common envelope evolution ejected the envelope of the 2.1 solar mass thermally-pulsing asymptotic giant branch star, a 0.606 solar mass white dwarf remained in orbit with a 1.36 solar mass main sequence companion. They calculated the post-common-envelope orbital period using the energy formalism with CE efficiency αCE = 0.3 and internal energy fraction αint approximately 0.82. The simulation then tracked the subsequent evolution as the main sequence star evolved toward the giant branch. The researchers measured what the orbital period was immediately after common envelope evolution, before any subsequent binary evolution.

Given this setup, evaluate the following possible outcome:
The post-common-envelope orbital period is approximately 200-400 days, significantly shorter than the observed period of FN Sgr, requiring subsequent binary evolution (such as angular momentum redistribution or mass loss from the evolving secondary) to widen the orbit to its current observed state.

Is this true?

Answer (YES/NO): NO